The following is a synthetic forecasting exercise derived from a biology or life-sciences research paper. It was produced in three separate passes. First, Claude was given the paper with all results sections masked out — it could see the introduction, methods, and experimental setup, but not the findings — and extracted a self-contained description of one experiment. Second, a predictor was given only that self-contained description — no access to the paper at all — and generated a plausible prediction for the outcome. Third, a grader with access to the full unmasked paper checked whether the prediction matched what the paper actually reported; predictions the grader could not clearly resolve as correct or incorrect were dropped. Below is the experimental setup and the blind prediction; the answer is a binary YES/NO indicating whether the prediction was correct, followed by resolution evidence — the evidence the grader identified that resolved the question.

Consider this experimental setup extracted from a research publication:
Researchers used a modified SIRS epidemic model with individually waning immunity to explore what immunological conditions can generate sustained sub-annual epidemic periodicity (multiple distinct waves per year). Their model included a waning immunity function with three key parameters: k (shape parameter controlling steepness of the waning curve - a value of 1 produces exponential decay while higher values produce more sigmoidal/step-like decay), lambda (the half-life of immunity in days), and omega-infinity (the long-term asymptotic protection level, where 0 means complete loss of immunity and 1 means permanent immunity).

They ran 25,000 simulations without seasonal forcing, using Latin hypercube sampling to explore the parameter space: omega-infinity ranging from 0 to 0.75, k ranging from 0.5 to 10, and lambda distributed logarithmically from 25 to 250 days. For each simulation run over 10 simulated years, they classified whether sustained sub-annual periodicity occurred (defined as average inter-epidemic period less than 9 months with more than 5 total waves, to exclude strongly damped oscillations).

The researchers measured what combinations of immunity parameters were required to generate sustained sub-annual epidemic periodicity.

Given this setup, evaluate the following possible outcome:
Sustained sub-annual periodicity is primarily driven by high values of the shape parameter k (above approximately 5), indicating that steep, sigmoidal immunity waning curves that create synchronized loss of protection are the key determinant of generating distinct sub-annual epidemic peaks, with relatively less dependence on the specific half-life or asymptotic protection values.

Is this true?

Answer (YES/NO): NO